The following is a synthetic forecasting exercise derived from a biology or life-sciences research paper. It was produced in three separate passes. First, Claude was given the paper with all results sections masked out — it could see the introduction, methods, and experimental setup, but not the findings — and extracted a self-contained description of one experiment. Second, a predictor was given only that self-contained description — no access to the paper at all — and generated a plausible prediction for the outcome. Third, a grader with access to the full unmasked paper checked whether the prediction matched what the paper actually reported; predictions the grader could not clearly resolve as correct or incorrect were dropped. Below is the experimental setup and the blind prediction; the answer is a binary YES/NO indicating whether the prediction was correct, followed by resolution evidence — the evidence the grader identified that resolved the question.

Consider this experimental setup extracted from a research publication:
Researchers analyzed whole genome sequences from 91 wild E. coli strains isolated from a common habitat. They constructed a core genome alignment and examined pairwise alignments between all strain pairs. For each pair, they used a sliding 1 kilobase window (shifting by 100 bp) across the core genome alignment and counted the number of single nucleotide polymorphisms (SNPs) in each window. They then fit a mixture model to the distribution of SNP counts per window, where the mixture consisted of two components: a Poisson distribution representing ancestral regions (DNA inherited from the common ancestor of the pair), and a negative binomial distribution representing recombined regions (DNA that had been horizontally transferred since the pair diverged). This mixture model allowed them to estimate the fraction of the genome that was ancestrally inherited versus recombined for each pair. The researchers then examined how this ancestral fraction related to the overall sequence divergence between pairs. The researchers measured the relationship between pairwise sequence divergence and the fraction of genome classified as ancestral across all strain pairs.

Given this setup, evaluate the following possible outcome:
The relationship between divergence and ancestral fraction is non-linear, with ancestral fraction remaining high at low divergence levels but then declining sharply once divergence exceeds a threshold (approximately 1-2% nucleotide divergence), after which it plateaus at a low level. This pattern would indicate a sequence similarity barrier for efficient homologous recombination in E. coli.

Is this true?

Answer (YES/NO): NO